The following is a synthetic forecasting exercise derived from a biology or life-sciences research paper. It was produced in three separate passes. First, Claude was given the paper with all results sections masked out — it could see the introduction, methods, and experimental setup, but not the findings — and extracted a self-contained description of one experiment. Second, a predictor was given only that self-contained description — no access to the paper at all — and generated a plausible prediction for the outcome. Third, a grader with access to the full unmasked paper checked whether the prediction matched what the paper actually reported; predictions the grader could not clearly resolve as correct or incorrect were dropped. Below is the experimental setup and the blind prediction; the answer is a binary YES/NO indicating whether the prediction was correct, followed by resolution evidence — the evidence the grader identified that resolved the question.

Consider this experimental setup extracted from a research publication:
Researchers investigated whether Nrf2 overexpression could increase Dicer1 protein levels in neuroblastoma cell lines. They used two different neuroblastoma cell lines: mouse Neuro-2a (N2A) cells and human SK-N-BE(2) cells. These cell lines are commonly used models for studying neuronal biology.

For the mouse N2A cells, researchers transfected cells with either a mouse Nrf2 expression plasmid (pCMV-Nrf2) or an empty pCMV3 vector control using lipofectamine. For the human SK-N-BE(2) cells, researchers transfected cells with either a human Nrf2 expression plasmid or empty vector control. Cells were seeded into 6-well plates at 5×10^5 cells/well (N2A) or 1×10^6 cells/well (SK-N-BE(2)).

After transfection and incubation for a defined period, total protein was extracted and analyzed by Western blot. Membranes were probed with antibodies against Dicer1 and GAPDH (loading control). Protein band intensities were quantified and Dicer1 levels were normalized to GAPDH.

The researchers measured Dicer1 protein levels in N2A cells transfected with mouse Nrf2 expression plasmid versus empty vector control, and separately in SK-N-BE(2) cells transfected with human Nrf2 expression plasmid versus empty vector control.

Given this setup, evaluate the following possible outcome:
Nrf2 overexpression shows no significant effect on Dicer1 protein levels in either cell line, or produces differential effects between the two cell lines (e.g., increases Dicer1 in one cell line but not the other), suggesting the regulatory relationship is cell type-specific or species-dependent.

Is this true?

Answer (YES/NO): NO